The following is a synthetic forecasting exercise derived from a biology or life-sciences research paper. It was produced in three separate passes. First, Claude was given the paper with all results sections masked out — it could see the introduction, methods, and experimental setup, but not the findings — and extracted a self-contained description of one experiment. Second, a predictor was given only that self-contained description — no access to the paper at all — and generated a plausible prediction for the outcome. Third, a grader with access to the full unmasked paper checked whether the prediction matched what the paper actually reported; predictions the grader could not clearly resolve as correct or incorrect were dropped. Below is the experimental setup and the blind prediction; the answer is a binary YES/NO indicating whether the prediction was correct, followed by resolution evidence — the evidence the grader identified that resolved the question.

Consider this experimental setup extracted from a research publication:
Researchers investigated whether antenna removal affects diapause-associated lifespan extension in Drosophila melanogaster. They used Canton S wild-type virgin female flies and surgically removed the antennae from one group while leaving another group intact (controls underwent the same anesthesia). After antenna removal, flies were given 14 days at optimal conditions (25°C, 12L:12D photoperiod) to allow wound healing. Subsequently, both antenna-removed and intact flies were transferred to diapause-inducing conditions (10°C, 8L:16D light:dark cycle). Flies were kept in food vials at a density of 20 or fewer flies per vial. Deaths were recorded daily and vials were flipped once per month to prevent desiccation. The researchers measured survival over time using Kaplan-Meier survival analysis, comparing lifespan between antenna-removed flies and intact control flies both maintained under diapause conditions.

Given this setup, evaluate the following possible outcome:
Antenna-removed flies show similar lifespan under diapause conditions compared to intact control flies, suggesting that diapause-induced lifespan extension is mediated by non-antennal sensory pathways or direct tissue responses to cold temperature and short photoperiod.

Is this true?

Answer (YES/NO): NO